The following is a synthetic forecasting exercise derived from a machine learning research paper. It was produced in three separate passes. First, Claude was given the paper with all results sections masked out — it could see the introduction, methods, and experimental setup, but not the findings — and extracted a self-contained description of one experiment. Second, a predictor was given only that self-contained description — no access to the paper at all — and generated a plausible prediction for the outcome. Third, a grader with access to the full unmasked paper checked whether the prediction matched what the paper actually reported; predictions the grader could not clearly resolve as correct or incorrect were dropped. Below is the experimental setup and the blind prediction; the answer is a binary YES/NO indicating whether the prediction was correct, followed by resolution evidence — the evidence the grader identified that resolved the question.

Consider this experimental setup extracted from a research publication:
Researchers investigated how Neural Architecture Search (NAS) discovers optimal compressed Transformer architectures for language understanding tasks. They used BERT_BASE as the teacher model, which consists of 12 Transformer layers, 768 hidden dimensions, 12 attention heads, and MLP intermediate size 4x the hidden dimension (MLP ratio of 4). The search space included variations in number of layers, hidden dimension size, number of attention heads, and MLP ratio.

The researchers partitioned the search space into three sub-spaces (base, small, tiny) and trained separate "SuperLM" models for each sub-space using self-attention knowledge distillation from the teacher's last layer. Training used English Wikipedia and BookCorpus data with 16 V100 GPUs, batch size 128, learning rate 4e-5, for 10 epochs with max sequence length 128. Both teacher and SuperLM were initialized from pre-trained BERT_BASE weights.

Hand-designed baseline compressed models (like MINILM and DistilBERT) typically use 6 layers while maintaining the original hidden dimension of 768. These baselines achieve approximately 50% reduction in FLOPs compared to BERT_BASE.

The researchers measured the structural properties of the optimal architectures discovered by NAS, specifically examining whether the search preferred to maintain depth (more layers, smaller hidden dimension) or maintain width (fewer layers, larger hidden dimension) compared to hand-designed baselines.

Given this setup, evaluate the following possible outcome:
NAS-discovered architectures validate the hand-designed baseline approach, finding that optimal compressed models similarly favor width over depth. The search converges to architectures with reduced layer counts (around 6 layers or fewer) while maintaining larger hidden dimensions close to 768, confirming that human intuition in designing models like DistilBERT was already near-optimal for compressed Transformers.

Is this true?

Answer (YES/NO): NO